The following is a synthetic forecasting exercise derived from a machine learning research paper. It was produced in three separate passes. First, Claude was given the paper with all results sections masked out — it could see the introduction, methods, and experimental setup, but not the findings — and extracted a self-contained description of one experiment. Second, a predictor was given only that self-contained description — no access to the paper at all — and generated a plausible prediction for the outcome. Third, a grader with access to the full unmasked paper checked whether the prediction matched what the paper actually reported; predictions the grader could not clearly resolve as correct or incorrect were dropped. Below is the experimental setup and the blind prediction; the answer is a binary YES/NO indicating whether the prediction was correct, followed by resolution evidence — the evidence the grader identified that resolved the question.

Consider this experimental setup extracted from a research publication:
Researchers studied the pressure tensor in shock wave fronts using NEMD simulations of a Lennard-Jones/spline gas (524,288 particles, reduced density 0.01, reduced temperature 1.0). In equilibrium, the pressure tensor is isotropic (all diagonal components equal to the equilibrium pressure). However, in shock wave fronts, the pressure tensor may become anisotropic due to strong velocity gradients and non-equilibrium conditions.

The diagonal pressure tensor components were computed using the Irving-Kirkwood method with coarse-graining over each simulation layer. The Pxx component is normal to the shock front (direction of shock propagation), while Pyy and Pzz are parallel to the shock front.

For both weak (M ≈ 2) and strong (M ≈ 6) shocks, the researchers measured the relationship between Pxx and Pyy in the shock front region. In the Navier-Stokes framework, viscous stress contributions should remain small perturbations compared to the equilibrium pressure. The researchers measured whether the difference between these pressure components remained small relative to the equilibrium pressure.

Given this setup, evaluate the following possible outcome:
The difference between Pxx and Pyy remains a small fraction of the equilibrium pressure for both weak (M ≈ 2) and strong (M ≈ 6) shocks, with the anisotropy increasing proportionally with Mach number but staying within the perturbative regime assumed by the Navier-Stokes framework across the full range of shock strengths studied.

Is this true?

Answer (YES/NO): NO